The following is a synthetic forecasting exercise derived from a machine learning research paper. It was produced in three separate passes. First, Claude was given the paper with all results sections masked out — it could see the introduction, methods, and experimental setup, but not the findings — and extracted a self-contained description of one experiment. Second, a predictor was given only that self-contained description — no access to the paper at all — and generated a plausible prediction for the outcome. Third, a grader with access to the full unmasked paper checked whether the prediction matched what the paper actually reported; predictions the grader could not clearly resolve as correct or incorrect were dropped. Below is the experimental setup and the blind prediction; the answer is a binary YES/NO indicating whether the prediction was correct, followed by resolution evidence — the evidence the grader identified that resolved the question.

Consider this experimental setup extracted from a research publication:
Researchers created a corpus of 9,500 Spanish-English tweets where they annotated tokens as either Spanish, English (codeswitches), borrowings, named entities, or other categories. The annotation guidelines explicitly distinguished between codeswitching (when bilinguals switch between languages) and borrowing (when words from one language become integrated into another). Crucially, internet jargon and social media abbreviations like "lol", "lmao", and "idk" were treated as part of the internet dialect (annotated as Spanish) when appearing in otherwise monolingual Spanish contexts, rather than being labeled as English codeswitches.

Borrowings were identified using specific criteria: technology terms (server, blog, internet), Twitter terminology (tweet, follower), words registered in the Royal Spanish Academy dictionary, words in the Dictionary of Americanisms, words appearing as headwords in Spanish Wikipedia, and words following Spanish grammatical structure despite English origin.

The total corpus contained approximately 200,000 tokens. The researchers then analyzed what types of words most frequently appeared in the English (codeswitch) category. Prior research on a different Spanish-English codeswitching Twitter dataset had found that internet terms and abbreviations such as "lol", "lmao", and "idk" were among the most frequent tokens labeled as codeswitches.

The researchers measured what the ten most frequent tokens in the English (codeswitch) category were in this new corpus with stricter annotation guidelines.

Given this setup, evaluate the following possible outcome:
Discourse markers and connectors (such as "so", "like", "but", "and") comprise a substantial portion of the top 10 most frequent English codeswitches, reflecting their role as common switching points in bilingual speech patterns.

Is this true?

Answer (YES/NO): NO